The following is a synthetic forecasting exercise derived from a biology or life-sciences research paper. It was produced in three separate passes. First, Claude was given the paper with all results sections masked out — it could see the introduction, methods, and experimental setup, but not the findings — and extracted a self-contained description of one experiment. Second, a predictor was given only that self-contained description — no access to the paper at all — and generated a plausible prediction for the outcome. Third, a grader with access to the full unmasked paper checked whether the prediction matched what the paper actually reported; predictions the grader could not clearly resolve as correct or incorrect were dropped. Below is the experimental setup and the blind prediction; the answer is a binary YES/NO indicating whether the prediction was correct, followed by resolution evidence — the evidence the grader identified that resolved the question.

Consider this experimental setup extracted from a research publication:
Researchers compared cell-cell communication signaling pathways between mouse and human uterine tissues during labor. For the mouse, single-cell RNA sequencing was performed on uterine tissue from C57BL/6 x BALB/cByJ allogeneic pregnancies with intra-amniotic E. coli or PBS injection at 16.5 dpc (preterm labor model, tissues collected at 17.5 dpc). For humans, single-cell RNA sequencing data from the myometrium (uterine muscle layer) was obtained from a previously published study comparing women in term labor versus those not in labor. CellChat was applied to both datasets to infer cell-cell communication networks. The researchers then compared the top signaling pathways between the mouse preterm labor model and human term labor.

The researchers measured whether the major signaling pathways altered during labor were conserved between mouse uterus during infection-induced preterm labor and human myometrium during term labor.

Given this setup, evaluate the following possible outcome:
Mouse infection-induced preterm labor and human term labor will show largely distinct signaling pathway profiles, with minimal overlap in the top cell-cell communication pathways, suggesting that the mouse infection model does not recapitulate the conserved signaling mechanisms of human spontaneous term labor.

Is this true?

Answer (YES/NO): NO